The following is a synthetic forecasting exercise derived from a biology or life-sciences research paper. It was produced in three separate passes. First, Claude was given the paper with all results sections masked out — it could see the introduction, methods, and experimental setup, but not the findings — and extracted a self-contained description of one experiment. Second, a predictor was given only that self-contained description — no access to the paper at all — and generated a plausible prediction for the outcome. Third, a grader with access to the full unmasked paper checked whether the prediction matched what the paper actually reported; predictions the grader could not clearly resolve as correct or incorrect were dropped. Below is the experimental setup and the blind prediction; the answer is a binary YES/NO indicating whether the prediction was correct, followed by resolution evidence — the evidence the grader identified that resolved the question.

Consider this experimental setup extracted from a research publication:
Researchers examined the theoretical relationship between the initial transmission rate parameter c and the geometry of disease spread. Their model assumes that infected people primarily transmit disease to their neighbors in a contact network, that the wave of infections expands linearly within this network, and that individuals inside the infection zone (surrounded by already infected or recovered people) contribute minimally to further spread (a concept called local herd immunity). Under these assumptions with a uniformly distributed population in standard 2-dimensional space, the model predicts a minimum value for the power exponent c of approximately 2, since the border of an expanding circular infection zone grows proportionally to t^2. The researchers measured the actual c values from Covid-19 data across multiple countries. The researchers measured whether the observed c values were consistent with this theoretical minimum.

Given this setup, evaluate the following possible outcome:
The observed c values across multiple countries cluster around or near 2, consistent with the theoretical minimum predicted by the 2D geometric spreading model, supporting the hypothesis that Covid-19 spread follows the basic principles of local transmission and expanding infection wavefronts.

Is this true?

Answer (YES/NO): NO